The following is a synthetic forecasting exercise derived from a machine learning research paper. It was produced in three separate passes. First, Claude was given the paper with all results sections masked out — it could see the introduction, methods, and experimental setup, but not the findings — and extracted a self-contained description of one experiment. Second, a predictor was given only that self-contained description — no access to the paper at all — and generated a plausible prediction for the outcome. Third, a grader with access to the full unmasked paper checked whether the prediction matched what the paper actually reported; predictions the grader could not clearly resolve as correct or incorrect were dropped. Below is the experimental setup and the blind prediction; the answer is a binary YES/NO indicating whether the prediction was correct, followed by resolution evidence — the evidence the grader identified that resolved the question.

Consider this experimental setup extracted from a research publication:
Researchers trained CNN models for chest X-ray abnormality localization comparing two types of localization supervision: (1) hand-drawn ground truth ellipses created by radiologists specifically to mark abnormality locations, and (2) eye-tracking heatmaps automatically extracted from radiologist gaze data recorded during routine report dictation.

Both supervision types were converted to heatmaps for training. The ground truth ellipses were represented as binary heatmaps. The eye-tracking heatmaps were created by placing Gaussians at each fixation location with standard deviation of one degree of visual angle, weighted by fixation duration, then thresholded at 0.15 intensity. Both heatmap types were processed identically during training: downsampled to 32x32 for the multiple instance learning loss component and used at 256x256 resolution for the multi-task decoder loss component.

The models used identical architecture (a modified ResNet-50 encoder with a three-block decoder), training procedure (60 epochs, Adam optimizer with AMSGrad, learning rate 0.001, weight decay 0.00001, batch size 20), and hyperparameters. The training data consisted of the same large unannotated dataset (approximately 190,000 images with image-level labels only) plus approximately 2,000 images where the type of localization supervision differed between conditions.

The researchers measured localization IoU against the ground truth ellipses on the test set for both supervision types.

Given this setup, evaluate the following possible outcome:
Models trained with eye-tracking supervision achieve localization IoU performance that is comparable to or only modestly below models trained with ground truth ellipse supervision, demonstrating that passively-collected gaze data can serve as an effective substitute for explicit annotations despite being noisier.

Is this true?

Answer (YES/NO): NO